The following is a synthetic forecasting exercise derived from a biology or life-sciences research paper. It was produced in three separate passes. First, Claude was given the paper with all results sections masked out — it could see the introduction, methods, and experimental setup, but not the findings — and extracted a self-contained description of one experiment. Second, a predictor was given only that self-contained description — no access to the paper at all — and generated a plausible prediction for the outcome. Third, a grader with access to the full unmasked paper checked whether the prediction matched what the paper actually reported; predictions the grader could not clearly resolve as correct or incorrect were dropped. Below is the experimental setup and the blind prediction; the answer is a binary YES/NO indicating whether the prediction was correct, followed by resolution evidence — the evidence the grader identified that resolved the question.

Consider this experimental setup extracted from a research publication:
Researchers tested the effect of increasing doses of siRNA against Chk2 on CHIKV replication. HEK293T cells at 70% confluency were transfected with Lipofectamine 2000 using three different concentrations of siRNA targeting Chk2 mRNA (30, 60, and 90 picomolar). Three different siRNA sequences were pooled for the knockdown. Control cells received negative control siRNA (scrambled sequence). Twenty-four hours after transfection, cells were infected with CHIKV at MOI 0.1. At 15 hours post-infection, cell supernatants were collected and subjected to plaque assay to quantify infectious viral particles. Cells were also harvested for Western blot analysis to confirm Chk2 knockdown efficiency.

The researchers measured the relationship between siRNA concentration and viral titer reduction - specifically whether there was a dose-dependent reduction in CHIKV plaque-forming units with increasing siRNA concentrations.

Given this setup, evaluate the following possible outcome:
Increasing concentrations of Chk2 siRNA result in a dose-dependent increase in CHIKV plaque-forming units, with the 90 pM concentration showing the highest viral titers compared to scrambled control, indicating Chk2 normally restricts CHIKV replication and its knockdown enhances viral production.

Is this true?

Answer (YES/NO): NO